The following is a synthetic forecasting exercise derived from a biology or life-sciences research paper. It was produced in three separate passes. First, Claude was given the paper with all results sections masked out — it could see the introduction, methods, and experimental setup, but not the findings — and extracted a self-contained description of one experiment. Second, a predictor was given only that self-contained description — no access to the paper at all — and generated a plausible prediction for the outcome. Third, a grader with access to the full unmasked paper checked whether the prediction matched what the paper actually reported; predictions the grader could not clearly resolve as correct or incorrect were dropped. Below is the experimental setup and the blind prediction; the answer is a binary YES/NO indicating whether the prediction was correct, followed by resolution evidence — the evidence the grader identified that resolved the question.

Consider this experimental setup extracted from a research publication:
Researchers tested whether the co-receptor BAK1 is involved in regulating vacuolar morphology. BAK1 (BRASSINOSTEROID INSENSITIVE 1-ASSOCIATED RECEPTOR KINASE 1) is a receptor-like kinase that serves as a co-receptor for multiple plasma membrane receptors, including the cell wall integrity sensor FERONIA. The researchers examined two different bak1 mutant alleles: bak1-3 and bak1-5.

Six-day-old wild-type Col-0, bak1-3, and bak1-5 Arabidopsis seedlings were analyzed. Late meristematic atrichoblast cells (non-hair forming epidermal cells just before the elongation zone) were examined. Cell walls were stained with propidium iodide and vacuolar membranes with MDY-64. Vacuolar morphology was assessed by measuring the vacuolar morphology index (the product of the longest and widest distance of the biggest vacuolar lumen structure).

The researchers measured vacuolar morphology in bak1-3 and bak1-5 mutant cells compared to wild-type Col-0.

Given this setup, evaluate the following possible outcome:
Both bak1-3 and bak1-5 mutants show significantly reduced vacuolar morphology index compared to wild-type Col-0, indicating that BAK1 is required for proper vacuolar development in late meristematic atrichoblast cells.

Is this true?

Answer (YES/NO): NO